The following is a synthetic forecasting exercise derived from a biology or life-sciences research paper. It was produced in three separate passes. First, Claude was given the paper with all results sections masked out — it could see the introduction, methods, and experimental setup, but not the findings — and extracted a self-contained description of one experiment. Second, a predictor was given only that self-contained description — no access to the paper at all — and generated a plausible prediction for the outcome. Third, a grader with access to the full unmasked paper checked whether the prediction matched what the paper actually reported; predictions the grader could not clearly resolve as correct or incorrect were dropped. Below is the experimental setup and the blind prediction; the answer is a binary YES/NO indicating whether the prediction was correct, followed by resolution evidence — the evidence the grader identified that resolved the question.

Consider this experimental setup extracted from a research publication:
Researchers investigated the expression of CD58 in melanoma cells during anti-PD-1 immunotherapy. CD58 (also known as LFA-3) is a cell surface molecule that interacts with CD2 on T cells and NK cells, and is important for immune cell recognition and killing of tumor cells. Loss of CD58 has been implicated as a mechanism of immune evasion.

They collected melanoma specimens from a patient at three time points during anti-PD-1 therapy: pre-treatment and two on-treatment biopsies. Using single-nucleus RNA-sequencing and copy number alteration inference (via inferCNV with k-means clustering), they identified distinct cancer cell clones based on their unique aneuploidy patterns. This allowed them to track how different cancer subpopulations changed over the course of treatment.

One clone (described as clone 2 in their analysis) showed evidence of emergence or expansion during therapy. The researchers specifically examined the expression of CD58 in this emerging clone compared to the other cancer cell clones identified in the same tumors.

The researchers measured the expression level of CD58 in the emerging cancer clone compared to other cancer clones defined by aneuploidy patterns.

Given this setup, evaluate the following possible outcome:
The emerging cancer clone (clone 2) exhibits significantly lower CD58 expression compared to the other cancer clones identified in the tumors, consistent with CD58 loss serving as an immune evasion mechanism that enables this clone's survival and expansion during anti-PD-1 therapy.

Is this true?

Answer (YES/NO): YES